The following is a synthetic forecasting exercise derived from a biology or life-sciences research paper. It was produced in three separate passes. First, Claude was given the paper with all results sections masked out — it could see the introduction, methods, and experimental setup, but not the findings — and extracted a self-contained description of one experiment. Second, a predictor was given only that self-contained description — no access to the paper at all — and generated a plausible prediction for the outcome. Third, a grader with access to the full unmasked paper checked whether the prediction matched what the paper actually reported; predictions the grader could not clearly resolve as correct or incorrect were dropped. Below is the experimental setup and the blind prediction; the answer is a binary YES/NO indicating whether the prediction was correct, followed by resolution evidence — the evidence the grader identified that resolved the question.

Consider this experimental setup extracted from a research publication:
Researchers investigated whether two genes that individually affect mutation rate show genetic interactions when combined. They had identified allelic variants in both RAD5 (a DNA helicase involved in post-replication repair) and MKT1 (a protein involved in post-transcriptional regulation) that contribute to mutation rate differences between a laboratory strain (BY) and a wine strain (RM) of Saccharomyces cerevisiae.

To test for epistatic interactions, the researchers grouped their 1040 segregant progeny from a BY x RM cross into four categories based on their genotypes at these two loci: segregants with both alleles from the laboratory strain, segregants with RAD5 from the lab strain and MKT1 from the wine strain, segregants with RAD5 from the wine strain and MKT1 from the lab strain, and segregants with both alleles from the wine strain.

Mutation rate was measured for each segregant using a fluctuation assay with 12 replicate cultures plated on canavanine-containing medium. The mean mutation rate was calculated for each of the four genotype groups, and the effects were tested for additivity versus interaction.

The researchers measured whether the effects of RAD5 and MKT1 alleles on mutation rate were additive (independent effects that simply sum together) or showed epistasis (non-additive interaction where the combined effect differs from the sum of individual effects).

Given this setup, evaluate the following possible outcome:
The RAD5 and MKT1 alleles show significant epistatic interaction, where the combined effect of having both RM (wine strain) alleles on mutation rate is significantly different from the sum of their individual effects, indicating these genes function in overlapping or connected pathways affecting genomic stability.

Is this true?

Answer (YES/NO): YES